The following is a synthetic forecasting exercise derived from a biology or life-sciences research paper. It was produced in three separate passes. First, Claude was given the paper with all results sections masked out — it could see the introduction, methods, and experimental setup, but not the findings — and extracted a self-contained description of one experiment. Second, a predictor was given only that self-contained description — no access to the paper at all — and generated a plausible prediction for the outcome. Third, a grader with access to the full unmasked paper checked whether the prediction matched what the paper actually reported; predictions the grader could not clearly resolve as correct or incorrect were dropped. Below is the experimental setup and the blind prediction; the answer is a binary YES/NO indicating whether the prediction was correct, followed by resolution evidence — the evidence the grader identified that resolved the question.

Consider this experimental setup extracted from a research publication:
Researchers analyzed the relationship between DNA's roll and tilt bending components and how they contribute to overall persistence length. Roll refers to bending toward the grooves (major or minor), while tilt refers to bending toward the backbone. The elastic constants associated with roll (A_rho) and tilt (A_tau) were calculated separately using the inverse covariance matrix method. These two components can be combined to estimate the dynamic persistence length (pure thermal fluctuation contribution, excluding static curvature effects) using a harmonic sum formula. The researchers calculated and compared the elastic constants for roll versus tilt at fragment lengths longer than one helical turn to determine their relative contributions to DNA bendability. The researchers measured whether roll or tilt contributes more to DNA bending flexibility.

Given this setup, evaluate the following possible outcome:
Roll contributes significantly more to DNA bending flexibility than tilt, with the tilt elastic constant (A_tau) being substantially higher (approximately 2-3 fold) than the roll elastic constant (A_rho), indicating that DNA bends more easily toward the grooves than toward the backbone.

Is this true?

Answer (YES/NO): NO